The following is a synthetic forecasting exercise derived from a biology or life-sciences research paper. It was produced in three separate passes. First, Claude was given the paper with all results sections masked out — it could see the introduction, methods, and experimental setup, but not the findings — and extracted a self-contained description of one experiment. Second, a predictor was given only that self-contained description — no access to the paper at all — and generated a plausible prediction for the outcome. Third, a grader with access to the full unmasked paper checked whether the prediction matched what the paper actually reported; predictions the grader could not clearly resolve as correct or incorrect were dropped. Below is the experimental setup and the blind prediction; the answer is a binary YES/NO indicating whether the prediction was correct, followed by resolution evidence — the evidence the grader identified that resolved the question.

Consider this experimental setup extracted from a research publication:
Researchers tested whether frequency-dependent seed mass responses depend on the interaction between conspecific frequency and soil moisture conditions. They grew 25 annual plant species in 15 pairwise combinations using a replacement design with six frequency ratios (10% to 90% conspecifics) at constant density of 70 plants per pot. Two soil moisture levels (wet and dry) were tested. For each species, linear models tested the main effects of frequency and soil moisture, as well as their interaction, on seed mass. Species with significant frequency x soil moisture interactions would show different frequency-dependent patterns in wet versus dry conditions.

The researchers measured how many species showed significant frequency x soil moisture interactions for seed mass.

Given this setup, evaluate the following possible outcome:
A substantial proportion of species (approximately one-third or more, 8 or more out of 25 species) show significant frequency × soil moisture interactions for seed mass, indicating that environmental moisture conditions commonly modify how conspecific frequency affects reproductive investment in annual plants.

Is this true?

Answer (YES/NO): NO